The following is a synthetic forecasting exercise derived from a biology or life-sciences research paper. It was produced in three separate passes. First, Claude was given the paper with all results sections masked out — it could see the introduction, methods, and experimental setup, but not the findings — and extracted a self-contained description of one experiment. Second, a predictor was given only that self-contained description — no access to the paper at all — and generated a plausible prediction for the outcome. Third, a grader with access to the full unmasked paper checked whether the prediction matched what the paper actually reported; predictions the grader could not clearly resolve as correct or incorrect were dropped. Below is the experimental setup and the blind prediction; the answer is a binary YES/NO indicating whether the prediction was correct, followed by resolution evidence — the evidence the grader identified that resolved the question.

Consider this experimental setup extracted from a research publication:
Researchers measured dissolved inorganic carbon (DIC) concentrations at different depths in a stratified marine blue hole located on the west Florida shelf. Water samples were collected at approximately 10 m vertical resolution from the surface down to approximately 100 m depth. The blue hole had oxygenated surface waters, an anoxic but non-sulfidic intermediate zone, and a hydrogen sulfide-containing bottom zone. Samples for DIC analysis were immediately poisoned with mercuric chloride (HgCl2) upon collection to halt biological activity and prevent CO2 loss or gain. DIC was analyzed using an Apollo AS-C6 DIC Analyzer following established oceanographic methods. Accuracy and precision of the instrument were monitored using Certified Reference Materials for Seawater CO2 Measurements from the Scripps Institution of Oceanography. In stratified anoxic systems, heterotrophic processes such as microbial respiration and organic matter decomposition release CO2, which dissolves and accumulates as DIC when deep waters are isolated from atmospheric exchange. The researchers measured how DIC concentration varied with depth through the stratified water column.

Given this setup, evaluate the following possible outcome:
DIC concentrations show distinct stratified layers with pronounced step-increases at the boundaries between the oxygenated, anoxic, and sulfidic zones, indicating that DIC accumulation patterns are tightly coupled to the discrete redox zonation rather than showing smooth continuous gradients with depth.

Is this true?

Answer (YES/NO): NO